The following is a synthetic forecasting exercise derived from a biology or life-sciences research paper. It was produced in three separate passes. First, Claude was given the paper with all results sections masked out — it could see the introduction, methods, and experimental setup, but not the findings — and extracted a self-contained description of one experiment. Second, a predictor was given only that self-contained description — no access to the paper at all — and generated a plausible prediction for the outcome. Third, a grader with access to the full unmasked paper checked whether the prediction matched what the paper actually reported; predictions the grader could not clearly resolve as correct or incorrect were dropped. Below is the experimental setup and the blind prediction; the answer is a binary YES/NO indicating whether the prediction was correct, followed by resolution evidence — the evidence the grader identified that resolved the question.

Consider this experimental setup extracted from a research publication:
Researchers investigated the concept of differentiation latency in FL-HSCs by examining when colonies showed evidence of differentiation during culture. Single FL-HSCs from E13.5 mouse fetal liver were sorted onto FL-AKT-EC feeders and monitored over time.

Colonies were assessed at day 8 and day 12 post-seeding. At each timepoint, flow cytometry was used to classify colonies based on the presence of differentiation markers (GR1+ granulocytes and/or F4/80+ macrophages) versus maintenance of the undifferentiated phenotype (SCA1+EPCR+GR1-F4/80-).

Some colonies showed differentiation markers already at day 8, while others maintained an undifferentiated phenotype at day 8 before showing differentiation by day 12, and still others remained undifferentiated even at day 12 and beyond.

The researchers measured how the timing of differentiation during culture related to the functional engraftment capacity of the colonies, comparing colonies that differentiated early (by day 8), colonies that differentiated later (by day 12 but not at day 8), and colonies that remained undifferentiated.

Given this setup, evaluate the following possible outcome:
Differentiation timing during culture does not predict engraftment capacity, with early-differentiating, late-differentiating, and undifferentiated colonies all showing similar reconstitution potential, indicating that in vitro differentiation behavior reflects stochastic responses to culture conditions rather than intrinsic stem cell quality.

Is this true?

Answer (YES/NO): NO